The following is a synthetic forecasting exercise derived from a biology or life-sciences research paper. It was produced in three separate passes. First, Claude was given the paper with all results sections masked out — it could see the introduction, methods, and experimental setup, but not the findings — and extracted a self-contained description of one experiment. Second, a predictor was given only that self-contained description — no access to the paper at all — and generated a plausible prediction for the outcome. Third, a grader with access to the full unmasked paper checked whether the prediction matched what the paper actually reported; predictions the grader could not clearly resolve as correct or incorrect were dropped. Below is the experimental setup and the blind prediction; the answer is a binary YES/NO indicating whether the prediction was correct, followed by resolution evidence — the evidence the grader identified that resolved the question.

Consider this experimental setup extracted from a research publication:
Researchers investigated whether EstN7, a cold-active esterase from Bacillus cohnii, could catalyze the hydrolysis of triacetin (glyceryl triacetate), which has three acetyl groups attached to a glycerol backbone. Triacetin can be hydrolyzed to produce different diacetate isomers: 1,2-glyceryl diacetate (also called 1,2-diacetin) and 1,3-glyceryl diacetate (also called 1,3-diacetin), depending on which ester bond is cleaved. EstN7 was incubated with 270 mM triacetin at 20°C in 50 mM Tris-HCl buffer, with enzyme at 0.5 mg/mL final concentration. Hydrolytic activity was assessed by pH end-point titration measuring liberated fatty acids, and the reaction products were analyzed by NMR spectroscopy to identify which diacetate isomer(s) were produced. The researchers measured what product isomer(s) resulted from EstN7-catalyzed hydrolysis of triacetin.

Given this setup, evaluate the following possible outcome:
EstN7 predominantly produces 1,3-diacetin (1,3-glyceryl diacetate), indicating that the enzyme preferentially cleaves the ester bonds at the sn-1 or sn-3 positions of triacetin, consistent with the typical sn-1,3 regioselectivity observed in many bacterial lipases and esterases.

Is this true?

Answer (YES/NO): NO